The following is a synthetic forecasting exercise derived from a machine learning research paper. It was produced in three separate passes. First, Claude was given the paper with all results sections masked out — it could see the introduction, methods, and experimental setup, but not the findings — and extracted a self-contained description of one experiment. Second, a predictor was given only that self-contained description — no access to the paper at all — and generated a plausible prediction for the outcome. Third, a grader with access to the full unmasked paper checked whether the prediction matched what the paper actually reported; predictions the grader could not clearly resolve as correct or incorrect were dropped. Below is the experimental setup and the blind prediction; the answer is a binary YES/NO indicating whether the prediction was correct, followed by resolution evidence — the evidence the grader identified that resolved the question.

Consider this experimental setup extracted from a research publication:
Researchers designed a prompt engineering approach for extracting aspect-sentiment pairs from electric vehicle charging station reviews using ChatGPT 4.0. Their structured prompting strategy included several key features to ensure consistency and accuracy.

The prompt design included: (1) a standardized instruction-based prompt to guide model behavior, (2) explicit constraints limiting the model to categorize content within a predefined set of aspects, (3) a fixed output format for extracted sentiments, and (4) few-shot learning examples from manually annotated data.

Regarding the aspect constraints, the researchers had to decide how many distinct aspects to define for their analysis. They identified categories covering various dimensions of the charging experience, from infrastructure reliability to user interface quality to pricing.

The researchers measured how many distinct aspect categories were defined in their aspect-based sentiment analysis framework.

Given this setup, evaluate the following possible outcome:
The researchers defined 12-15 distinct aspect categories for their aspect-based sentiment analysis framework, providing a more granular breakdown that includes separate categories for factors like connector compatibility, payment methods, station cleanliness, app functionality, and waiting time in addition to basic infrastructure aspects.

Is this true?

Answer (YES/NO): YES